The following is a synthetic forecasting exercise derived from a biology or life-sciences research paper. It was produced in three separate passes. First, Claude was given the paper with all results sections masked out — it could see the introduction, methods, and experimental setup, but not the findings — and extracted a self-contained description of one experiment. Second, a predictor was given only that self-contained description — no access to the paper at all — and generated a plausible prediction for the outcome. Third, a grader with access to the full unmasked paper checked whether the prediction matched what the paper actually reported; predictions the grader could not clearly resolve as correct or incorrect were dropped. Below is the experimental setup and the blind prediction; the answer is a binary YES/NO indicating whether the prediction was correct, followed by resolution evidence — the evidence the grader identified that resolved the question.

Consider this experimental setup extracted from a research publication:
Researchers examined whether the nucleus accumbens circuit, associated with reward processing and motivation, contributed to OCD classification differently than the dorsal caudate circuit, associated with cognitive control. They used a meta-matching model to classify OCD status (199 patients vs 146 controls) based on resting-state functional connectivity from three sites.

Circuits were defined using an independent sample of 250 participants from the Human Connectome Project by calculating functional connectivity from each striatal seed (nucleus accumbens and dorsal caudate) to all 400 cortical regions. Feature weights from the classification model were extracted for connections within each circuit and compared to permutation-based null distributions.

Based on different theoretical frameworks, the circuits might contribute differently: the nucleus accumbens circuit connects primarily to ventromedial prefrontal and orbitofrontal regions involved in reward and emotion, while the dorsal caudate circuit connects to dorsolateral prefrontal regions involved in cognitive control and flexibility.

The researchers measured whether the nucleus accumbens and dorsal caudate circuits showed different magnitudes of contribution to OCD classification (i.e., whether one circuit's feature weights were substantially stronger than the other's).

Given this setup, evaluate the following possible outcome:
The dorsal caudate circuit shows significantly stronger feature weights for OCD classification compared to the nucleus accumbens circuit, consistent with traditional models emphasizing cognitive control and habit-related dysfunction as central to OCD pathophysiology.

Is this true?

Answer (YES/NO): YES